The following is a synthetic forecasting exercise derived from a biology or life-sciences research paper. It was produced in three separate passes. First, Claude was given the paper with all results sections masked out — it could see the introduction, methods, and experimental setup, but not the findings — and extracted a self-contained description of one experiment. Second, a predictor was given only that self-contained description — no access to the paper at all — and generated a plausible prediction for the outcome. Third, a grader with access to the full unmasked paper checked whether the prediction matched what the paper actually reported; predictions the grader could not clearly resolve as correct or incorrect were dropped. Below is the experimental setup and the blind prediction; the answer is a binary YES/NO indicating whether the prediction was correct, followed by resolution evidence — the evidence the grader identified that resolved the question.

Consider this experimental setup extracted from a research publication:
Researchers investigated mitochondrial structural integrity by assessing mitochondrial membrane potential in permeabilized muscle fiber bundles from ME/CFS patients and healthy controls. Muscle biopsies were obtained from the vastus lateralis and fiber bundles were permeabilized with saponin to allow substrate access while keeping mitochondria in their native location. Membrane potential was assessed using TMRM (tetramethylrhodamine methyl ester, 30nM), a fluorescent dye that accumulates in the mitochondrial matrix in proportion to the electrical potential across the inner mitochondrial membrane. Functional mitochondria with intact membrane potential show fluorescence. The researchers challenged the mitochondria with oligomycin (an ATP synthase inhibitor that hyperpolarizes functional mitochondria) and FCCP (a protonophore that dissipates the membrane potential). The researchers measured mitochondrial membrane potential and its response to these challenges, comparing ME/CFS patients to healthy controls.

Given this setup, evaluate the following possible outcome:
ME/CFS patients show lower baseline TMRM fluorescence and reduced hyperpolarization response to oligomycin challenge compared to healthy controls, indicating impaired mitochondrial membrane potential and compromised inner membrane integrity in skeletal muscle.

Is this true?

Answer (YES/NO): NO